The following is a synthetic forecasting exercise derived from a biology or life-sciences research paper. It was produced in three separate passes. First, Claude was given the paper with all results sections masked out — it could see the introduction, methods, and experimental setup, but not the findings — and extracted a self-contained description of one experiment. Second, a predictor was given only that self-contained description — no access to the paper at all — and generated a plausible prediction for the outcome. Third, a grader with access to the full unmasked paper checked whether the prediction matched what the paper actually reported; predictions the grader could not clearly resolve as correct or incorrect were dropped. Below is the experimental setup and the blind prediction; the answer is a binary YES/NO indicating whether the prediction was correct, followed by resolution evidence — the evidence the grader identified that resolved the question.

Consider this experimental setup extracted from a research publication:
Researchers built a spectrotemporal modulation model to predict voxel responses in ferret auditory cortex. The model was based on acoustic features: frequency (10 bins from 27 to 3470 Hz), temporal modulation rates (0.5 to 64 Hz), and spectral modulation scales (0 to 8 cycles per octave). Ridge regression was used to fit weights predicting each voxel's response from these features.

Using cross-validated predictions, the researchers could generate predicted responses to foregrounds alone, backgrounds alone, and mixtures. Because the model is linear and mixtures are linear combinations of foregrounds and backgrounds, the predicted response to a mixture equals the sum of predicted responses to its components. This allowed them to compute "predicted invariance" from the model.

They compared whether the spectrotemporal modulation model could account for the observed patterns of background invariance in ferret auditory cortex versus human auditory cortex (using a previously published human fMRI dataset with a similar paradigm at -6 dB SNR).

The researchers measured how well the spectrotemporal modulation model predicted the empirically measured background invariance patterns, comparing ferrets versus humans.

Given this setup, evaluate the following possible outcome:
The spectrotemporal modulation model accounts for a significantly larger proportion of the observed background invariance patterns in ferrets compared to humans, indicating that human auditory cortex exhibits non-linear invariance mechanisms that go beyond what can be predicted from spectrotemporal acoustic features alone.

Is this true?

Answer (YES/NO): YES